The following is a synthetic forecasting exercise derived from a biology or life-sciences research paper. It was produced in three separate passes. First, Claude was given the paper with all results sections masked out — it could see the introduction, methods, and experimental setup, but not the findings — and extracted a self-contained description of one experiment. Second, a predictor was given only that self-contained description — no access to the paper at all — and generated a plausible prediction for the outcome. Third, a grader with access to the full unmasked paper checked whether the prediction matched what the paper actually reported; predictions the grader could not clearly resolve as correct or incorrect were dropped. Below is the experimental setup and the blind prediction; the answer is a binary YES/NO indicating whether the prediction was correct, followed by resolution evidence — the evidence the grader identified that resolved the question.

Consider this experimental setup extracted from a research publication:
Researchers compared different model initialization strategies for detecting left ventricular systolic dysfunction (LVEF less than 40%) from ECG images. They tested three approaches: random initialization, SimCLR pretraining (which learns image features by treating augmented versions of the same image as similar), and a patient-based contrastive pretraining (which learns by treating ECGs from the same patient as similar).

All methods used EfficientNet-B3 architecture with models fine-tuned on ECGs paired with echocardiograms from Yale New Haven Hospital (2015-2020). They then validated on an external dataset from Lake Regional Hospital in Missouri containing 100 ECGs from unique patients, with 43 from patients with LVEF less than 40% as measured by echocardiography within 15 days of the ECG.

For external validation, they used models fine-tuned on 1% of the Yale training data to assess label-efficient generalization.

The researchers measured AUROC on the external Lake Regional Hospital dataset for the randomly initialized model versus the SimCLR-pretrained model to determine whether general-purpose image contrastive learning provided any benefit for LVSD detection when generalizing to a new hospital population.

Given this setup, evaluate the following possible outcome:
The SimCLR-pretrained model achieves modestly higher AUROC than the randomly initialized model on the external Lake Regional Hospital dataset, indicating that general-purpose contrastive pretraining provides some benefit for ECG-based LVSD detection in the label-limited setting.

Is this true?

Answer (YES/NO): NO